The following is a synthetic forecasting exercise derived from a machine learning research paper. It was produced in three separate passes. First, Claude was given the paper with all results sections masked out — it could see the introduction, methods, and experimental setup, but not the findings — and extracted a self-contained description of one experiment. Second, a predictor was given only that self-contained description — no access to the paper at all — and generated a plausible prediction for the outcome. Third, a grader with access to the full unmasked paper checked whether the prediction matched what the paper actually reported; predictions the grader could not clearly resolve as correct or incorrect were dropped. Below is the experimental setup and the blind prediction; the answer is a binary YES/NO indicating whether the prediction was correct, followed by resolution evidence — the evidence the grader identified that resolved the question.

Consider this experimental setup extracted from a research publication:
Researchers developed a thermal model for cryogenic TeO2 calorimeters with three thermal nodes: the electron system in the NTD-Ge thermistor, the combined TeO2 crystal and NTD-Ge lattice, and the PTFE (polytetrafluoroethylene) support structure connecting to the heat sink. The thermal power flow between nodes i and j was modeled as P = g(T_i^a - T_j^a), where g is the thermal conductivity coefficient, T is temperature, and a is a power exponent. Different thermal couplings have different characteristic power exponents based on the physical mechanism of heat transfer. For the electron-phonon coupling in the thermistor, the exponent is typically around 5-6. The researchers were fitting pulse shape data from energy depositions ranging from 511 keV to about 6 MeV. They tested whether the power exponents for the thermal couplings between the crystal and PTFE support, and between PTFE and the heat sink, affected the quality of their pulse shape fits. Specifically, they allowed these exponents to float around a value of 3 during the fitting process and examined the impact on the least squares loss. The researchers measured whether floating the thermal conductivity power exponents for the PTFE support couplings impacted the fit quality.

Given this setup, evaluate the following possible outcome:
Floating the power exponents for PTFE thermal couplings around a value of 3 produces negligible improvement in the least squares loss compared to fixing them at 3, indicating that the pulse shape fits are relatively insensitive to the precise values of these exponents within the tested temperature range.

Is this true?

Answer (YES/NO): YES